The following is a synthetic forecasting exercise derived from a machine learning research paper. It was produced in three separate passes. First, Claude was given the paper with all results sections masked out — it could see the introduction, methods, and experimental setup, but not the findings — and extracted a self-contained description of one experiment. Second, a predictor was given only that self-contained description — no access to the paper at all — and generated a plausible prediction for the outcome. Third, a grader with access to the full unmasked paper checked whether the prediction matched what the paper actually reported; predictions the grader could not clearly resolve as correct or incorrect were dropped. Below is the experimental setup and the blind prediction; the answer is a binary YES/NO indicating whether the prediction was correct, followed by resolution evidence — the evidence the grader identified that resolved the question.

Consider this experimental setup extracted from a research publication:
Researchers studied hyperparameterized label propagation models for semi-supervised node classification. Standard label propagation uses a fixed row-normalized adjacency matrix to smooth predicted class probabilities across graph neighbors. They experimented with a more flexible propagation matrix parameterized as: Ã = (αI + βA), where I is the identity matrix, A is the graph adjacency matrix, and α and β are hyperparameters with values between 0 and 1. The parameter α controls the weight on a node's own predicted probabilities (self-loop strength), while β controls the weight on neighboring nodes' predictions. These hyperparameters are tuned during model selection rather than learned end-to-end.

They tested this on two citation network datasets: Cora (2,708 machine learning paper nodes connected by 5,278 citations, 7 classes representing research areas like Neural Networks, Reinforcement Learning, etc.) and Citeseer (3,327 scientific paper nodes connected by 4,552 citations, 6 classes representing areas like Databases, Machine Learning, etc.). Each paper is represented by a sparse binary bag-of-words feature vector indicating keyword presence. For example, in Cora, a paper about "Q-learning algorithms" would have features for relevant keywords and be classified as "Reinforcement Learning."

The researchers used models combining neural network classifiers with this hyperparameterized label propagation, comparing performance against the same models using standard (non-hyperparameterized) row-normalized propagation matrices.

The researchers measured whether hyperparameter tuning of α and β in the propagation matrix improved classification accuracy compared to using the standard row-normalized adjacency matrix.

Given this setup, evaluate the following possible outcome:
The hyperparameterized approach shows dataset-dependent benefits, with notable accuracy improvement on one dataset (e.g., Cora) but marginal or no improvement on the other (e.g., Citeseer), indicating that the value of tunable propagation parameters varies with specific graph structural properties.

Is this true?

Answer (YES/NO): NO